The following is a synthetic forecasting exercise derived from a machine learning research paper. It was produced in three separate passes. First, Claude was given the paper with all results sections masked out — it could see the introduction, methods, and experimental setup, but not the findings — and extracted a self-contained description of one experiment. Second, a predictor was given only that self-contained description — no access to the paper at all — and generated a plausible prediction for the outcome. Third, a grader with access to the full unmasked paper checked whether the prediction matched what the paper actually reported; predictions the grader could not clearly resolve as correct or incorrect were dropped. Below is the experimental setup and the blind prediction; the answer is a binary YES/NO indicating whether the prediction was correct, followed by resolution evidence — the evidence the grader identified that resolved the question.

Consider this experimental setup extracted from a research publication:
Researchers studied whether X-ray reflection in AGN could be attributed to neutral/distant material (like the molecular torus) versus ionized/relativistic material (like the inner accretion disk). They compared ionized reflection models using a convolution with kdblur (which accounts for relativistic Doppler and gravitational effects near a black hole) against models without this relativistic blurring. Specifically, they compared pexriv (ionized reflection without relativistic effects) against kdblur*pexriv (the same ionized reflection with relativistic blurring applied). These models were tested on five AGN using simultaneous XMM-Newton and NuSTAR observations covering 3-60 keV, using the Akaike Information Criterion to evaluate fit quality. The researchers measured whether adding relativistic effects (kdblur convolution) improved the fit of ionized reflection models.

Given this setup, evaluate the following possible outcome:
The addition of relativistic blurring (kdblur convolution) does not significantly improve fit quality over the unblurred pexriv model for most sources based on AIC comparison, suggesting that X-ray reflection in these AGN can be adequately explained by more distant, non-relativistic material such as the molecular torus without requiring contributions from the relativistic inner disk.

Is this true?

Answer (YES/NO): NO